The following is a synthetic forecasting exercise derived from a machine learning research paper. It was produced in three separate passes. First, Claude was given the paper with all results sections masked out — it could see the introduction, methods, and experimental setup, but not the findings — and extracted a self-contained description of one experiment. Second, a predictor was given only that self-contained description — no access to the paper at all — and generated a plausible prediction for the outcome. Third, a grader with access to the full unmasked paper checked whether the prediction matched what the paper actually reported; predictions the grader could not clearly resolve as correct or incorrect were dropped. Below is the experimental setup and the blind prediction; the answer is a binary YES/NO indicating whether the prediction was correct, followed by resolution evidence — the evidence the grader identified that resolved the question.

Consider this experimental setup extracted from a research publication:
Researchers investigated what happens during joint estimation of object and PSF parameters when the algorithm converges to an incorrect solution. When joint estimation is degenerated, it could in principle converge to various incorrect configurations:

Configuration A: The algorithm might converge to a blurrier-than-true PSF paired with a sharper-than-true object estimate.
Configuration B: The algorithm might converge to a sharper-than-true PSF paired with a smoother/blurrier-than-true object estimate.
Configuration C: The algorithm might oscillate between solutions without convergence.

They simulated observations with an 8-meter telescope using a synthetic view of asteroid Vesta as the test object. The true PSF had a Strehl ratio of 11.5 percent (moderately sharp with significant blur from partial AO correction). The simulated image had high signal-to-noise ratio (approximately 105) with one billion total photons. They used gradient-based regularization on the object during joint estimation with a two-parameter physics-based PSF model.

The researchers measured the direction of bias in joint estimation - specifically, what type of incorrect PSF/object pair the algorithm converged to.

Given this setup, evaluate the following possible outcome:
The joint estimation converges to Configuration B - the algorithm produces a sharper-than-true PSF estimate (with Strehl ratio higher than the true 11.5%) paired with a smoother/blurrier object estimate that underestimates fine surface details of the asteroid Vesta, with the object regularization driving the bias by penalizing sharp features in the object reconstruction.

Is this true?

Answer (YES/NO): YES